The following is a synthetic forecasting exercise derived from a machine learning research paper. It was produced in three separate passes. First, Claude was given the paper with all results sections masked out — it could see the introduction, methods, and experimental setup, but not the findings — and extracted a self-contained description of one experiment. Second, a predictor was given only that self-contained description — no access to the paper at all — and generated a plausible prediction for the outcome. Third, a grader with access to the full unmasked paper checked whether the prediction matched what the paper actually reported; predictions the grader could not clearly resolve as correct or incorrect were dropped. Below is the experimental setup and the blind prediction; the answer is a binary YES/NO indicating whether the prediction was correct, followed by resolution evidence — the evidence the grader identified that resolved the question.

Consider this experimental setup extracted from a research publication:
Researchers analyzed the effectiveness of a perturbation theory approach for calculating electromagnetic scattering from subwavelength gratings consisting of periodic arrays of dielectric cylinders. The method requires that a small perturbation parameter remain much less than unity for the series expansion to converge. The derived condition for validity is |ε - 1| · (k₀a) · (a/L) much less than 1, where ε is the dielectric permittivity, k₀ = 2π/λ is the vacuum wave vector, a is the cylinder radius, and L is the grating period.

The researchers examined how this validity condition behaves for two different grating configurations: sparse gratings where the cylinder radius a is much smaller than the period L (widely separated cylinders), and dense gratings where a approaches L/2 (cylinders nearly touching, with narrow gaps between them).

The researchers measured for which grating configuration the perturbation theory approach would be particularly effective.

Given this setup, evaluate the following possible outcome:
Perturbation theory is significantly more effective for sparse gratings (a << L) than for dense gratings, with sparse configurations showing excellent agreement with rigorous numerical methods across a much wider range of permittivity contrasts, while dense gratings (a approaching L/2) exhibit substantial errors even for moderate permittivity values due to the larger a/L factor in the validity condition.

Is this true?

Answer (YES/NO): NO